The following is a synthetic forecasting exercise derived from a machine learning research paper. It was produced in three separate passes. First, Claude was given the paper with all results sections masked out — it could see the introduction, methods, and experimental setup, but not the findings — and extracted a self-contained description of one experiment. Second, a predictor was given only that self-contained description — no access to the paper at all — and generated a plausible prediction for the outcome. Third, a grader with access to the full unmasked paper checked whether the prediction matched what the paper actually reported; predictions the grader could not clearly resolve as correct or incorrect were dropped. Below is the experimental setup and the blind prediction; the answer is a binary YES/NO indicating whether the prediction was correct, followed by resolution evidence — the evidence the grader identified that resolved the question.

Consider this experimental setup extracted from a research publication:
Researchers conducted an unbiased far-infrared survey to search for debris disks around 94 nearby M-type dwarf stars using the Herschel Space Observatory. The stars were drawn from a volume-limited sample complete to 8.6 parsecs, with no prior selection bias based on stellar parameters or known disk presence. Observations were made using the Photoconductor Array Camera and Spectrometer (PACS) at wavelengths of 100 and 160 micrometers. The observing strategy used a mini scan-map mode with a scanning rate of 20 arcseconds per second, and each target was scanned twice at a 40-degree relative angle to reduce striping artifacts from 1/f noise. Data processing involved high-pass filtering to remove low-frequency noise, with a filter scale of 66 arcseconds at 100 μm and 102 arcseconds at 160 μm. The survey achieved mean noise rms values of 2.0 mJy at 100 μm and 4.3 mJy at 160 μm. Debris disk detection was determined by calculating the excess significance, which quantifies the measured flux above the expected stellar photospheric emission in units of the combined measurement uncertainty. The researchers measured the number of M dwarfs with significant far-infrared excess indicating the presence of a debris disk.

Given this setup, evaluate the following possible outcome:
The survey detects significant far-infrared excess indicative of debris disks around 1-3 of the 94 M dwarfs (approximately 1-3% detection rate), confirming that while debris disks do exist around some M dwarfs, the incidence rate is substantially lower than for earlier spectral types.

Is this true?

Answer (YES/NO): NO